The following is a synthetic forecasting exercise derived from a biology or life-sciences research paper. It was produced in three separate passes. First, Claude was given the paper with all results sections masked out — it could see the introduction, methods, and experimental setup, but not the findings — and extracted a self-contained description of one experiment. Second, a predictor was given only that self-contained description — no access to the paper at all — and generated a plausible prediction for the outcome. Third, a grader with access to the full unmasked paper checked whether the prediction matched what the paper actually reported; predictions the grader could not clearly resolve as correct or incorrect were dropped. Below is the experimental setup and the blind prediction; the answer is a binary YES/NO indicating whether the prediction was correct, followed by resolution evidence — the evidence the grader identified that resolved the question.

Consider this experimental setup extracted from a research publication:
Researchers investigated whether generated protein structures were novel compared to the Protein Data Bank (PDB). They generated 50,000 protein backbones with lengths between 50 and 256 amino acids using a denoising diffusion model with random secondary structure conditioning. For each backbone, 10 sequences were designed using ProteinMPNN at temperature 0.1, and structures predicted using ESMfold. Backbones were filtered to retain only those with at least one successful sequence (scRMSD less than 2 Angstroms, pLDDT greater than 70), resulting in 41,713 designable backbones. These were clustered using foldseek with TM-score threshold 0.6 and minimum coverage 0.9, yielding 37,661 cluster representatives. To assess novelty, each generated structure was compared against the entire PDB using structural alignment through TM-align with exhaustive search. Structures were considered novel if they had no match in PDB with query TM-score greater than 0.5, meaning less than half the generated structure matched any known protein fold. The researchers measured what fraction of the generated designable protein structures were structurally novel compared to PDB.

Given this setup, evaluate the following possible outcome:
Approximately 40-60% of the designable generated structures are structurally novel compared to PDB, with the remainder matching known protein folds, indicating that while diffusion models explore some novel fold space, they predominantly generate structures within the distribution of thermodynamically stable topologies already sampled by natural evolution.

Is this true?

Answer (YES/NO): NO